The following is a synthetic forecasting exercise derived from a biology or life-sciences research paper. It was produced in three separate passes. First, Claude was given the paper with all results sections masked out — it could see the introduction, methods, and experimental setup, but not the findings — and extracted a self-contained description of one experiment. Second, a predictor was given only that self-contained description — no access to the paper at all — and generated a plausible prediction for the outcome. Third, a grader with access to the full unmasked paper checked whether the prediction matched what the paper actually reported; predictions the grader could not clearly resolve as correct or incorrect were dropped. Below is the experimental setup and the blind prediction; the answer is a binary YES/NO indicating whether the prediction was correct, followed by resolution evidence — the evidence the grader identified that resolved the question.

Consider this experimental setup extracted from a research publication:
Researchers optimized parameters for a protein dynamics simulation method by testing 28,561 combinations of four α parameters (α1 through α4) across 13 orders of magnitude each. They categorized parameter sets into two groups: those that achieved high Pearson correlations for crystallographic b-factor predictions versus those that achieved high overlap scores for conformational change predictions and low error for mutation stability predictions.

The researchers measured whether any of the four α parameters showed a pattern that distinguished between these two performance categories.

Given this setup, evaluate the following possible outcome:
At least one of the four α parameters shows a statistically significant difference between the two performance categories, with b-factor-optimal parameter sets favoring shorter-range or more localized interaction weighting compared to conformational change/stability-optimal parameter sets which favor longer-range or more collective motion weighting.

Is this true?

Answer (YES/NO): NO